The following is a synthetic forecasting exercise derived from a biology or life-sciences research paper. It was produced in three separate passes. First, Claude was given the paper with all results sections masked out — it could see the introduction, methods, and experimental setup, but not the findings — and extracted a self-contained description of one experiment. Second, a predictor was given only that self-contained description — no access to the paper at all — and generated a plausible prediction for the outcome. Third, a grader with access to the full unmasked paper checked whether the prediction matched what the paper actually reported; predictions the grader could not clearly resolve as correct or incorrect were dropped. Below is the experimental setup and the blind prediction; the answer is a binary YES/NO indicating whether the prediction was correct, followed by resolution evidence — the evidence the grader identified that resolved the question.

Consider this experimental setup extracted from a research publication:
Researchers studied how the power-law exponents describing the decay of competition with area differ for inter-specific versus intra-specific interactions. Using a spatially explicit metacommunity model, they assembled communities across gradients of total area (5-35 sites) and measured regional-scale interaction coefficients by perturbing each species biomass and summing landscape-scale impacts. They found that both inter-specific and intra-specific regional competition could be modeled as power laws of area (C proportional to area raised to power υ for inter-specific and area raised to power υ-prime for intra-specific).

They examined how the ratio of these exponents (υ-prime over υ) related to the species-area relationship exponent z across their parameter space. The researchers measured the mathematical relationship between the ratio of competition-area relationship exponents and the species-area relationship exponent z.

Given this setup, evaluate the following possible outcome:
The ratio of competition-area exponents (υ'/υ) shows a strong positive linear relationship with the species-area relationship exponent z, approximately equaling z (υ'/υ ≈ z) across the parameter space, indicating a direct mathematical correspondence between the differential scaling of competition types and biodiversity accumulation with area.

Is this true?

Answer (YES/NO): NO